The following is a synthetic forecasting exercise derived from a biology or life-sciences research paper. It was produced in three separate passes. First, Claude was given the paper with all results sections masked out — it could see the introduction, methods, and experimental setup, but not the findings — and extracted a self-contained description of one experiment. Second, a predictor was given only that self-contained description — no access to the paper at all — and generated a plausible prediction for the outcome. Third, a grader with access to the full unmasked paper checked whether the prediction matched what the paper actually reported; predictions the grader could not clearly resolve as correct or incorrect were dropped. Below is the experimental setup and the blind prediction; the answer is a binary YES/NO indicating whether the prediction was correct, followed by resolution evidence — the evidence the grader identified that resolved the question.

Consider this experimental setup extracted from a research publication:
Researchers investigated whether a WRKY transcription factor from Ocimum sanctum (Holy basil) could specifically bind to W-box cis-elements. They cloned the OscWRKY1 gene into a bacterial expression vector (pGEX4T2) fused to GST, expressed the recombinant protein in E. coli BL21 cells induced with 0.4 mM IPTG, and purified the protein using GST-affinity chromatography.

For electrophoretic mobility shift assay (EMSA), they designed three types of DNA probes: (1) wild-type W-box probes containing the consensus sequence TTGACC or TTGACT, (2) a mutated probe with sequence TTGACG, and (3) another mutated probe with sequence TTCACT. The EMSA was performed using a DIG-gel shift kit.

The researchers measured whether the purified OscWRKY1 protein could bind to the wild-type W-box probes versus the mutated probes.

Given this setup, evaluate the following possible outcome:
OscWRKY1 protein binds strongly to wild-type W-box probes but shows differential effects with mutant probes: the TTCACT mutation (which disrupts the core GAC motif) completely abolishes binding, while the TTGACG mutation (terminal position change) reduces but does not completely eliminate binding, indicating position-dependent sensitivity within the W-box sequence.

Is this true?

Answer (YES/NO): NO